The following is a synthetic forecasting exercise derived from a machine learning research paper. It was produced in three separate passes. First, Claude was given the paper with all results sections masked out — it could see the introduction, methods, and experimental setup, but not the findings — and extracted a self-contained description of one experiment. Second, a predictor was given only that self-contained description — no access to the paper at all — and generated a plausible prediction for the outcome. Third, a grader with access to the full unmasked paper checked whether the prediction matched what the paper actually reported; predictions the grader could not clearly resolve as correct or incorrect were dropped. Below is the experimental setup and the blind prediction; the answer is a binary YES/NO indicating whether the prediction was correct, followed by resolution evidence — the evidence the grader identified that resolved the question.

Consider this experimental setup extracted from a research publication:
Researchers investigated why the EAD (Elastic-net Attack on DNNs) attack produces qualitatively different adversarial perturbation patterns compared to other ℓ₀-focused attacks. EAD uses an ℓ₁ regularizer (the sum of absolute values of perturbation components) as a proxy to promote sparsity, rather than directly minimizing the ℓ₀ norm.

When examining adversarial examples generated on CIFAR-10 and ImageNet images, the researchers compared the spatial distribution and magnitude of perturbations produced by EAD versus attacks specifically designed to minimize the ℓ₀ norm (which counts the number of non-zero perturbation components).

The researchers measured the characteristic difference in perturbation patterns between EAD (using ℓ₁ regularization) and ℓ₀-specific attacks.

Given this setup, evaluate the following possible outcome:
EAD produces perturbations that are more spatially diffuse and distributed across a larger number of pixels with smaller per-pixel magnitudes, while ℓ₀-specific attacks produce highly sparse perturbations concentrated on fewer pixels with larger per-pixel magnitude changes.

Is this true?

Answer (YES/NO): YES